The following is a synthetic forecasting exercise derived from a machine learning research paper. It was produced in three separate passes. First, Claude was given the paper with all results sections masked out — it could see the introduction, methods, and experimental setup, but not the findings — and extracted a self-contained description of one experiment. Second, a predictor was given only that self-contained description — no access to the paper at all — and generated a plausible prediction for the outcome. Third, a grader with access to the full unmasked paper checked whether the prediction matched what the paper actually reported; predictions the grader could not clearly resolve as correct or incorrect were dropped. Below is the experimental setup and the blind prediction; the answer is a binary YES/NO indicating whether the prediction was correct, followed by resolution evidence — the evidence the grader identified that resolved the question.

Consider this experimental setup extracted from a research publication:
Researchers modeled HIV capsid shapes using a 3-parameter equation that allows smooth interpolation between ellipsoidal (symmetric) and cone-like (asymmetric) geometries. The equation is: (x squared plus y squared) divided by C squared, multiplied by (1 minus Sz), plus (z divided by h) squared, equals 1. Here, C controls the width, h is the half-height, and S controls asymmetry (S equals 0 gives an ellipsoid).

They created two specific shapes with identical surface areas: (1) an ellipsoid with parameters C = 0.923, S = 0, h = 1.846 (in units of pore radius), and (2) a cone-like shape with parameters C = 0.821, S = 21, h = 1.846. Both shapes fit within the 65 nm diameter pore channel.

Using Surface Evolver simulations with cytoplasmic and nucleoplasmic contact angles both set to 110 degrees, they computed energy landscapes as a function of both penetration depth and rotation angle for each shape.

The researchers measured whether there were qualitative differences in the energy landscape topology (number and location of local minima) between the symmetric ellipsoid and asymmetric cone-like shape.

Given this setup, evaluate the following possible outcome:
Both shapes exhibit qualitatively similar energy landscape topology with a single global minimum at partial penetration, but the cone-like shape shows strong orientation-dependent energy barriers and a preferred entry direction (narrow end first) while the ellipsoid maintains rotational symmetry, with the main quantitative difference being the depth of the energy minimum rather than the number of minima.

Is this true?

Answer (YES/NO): NO